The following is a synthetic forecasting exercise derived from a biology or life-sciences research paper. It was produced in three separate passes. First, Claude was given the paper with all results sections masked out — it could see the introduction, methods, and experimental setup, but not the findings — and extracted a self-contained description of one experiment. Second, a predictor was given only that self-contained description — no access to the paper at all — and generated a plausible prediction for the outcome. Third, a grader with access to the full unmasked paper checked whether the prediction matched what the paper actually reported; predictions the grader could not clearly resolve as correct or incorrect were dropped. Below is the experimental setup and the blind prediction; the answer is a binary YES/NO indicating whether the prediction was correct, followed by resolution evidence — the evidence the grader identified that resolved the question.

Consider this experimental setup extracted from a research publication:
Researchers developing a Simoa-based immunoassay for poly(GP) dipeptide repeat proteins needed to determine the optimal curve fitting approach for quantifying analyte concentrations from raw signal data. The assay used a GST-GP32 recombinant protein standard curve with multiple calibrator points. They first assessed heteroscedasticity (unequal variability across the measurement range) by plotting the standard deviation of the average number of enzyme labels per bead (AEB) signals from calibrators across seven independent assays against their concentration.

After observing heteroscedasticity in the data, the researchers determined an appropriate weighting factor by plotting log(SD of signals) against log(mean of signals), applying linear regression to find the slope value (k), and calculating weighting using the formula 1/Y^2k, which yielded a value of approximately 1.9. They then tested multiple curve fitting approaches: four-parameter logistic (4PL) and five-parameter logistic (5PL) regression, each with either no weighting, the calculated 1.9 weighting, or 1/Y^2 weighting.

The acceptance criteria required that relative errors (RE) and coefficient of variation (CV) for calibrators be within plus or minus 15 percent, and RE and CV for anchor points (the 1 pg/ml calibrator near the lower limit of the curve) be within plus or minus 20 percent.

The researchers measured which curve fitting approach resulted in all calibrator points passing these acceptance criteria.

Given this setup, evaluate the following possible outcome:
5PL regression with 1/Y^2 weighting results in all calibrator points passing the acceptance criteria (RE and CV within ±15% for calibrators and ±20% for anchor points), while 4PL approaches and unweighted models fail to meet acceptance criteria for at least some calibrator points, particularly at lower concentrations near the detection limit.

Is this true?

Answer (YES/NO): NO